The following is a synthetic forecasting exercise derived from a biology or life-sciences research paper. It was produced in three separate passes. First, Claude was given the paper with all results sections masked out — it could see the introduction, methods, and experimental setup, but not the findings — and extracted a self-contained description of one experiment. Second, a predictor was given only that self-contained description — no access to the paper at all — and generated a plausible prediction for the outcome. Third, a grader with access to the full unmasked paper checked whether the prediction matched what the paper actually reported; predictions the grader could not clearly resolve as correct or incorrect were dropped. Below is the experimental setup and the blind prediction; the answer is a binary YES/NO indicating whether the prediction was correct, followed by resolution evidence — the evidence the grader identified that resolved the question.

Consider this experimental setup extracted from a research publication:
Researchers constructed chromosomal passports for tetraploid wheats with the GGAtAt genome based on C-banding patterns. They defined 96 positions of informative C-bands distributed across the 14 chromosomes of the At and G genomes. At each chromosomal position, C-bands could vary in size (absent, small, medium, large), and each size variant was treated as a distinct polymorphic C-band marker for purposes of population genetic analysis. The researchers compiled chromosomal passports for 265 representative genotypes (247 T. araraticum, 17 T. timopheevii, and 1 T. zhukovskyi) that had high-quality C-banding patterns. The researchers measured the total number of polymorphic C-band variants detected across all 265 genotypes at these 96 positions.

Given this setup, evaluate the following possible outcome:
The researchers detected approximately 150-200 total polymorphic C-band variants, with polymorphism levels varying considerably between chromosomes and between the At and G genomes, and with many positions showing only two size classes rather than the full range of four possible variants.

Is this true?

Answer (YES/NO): NO